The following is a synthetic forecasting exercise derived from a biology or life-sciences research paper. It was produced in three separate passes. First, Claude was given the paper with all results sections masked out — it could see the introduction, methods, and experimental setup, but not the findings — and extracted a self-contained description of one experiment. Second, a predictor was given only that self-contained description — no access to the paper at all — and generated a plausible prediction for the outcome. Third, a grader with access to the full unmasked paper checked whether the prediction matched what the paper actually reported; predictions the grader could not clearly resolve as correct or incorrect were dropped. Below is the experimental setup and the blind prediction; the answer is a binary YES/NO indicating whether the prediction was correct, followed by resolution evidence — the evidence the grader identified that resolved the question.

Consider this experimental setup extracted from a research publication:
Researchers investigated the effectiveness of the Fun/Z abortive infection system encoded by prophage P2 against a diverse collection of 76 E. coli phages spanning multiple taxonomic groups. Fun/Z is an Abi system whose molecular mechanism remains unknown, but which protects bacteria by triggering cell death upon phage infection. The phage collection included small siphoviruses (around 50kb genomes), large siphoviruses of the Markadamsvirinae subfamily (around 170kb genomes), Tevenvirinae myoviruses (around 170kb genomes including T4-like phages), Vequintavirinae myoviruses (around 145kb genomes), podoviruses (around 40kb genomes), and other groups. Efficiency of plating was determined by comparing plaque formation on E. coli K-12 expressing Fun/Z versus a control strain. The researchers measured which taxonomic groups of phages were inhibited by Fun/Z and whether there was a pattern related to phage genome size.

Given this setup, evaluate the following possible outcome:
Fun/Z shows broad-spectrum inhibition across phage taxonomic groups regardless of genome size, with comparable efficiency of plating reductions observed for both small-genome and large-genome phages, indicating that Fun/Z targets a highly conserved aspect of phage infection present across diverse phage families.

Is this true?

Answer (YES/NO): NO